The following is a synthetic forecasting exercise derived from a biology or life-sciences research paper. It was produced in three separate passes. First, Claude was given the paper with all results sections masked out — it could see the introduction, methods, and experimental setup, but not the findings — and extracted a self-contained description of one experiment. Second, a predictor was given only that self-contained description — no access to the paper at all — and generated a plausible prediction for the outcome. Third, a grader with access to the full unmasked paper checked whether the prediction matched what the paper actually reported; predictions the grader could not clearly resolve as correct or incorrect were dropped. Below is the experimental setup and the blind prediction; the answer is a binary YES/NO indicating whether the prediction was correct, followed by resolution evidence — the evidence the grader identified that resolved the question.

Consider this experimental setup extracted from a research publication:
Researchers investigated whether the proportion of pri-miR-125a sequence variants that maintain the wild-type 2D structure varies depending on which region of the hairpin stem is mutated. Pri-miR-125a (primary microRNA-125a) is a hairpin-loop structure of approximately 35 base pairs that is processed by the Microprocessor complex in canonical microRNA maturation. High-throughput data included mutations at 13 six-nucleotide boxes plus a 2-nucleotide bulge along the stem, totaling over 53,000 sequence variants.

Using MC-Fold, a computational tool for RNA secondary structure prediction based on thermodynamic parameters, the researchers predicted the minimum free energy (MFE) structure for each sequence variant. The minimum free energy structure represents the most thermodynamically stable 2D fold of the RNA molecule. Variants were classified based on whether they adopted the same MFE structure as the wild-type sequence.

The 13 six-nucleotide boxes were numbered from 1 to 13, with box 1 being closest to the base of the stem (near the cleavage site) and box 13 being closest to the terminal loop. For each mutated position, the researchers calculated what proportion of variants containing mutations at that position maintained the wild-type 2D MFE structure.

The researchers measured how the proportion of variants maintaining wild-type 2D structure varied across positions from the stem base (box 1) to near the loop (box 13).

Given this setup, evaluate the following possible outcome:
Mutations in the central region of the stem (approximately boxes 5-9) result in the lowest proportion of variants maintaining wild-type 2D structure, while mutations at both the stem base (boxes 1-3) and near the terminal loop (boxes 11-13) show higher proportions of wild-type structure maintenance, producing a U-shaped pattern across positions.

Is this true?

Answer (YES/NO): NO